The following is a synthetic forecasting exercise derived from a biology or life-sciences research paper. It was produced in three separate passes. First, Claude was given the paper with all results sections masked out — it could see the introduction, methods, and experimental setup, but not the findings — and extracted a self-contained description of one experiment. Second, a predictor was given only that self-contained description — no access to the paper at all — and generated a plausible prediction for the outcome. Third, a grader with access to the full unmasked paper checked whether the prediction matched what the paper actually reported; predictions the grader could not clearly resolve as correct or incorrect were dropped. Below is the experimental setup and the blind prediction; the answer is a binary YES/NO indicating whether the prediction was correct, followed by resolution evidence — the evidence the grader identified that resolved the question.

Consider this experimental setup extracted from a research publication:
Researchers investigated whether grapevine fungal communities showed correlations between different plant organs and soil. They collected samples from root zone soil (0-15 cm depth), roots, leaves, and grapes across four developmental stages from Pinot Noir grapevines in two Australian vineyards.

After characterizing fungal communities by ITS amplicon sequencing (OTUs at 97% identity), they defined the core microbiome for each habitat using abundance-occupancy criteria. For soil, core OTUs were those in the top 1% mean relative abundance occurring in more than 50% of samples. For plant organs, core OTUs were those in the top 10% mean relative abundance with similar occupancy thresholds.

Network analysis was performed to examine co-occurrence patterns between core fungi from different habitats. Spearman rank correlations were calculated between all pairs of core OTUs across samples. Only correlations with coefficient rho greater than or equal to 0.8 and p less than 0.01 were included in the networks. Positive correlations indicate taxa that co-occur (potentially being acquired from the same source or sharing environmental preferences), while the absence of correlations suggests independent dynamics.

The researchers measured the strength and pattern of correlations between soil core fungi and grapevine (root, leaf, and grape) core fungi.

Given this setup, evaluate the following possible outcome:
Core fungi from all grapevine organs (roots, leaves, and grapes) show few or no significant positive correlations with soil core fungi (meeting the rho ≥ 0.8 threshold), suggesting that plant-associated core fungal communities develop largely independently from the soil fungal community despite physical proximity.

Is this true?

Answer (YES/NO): NO